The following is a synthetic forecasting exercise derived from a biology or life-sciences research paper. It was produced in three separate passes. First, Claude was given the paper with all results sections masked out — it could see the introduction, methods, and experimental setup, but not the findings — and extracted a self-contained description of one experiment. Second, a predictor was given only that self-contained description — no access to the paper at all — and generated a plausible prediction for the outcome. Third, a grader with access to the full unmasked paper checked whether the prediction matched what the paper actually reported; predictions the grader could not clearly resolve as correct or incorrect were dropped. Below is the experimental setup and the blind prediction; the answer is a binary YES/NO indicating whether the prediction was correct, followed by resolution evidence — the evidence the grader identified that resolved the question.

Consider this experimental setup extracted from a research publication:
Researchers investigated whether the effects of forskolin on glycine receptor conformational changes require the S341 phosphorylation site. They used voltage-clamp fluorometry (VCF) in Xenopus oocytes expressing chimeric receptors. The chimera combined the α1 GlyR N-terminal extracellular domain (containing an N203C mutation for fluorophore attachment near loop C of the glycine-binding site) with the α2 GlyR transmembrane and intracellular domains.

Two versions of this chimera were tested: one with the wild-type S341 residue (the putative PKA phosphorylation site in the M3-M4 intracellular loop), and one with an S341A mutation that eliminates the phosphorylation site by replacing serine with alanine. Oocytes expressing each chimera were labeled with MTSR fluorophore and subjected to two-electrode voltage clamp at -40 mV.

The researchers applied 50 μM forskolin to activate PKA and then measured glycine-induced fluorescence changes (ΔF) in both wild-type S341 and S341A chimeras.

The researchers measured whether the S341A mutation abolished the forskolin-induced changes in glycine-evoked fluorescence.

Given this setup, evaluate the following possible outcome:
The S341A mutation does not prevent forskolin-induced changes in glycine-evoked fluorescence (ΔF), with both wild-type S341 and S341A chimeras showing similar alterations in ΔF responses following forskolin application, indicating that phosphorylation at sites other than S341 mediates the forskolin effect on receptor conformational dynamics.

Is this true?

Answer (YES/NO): NO